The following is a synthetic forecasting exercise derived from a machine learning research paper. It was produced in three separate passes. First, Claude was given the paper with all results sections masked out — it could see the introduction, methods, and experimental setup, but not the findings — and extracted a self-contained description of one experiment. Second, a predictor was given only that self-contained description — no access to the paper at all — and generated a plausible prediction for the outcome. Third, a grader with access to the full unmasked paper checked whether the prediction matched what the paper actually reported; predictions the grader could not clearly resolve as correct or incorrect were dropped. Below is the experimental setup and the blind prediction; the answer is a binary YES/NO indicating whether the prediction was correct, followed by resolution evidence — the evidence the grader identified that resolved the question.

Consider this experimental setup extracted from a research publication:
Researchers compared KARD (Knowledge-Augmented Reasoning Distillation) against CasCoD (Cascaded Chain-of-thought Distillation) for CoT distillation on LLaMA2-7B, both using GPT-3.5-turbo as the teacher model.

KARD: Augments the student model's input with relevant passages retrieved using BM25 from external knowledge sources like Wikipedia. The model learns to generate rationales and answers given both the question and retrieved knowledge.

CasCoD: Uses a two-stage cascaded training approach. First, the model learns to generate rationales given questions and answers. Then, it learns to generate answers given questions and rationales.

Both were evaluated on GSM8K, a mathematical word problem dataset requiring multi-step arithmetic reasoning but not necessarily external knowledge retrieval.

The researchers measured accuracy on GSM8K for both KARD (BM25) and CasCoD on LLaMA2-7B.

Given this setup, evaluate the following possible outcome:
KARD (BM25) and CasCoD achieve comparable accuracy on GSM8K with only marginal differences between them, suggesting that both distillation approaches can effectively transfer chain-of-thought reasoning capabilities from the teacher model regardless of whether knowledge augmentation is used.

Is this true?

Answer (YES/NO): YES